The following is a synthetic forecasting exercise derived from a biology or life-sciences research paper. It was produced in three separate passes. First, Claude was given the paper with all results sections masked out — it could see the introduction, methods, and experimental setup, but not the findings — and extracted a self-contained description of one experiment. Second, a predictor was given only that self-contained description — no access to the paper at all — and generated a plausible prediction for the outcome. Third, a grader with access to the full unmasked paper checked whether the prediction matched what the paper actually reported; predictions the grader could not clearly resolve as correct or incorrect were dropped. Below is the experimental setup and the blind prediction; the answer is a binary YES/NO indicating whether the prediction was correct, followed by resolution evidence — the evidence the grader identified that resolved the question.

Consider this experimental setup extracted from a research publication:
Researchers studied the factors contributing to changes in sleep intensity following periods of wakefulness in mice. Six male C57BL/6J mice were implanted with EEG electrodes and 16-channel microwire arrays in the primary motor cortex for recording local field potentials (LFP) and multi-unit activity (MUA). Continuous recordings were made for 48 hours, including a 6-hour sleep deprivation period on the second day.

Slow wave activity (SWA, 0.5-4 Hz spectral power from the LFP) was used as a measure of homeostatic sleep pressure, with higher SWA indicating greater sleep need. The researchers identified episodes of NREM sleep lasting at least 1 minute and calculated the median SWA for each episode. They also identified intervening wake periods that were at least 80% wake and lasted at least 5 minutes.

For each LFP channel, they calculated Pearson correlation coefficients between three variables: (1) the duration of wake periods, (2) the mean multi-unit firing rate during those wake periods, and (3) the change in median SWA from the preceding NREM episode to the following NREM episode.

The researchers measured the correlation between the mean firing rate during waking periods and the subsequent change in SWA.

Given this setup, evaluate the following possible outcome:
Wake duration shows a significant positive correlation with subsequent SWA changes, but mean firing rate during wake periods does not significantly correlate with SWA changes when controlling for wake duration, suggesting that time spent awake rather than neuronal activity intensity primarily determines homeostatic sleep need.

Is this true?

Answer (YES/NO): NO